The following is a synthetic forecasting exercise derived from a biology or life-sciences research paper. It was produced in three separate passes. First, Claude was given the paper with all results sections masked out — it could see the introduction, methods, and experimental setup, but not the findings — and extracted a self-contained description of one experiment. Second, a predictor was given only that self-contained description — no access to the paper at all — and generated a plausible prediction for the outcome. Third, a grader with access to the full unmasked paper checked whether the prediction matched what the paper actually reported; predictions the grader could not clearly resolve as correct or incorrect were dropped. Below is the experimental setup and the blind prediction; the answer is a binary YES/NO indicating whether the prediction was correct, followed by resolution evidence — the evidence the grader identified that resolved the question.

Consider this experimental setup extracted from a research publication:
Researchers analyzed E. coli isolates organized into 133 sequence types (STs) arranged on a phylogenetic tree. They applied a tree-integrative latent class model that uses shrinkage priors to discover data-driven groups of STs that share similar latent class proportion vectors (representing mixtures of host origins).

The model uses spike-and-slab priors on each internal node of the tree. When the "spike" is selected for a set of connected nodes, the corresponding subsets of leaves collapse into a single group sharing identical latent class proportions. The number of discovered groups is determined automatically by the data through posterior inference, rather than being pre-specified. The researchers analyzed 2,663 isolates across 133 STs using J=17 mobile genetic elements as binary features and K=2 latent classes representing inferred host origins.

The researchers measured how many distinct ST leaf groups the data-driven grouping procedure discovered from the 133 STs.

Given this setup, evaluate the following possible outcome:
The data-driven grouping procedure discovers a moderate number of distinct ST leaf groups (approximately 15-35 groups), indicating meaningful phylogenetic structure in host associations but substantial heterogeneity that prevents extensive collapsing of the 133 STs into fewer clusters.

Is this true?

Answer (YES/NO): YES